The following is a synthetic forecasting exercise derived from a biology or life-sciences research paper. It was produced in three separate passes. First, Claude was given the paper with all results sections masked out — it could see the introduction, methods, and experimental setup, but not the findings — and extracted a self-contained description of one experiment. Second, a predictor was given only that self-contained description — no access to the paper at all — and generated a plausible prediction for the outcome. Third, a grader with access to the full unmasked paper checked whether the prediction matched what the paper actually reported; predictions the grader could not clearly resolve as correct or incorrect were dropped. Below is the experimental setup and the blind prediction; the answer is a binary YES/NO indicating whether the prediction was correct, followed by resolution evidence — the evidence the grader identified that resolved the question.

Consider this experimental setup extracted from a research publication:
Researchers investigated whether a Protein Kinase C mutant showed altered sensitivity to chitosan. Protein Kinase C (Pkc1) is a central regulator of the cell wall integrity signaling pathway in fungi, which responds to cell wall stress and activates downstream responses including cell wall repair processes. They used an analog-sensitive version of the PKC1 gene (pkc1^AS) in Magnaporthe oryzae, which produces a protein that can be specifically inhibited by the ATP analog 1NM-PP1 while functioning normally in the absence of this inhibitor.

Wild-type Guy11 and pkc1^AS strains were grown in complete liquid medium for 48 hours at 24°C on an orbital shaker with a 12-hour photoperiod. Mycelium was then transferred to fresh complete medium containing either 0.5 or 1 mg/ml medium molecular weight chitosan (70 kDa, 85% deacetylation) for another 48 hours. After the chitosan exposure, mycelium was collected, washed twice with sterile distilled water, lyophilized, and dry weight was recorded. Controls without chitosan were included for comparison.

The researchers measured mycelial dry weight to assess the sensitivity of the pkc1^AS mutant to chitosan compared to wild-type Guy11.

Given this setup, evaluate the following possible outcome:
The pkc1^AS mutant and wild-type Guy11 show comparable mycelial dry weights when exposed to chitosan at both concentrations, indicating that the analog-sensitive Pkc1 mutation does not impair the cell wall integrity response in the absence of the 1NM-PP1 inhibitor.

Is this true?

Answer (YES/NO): YES